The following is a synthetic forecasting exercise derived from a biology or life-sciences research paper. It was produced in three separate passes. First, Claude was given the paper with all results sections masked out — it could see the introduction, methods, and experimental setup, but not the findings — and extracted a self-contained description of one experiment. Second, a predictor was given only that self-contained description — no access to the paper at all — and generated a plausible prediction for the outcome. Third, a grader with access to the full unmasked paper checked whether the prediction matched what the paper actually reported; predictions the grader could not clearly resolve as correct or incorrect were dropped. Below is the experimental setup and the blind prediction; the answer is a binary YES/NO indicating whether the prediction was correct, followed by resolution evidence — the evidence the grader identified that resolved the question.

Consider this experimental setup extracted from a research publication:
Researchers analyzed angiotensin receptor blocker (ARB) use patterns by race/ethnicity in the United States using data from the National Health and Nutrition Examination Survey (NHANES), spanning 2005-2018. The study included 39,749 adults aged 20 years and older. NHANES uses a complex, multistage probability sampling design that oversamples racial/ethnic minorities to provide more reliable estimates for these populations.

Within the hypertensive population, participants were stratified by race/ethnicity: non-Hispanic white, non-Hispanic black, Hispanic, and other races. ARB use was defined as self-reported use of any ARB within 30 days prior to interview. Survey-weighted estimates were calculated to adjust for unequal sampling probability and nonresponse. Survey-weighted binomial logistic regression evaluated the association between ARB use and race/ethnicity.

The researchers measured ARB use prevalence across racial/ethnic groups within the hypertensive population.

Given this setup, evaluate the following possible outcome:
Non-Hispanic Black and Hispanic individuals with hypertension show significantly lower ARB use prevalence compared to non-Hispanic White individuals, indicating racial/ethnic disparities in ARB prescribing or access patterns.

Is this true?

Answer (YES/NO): YES